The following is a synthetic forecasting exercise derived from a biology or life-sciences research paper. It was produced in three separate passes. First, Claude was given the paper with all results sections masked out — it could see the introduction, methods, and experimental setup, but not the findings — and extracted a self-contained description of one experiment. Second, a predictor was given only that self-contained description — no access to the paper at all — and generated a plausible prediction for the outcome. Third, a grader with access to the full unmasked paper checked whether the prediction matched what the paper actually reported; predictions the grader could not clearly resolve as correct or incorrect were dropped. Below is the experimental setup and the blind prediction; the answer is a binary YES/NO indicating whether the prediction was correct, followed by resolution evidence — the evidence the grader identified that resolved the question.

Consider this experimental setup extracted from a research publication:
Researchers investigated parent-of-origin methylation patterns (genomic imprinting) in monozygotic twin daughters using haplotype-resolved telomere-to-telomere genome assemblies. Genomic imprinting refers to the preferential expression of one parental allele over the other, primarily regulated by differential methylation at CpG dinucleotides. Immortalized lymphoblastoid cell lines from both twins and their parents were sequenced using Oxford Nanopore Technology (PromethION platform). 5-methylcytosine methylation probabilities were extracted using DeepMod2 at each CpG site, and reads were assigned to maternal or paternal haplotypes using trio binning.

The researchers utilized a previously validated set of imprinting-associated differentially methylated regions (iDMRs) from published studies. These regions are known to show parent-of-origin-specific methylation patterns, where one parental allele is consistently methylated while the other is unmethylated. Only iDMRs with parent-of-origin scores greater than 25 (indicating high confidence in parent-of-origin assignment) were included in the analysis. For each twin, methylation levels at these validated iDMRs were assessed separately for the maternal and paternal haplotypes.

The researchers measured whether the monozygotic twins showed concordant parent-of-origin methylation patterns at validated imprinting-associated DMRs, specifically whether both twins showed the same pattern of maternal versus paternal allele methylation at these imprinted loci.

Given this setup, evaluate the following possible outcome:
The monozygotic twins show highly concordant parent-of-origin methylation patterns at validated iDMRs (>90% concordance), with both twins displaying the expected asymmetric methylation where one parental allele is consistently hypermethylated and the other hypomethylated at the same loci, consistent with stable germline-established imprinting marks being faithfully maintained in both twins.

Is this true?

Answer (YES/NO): YES